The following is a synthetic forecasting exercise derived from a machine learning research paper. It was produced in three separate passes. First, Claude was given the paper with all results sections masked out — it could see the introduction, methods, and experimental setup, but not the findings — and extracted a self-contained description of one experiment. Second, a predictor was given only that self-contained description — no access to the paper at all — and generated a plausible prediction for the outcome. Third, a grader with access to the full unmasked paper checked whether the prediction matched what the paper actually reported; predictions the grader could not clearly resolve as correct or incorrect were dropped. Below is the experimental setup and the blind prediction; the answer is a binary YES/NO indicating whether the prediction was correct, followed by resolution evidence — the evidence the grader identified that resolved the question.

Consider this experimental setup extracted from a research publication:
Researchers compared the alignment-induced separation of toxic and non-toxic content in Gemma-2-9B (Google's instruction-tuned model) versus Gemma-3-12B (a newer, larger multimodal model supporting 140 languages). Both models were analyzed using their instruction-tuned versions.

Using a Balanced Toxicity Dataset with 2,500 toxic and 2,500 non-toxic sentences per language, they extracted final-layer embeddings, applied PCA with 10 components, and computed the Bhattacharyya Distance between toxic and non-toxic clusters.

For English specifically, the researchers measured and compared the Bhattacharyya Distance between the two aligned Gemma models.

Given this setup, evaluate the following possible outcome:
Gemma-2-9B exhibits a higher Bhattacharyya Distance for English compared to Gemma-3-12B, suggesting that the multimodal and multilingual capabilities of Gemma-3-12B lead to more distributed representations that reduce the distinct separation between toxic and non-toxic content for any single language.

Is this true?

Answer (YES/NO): NO